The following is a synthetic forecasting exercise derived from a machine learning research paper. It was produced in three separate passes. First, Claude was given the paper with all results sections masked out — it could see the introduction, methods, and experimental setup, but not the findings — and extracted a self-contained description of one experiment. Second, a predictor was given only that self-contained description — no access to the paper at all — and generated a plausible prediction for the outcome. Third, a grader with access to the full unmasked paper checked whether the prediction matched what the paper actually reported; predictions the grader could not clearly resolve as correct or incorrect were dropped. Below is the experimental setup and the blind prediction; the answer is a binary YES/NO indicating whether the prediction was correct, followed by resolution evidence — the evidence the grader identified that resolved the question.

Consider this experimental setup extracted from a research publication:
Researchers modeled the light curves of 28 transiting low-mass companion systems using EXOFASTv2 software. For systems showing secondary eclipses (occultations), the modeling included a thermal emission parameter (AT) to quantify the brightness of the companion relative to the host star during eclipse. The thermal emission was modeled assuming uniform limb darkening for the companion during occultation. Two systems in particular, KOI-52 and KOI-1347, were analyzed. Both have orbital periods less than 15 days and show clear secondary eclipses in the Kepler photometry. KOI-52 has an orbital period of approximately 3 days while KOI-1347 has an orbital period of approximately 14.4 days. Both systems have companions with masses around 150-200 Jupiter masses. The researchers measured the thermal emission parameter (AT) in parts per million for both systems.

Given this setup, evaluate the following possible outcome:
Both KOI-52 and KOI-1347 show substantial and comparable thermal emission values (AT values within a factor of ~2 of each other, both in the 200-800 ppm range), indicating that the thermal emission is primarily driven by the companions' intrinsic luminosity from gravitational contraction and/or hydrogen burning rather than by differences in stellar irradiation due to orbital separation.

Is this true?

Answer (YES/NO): NO